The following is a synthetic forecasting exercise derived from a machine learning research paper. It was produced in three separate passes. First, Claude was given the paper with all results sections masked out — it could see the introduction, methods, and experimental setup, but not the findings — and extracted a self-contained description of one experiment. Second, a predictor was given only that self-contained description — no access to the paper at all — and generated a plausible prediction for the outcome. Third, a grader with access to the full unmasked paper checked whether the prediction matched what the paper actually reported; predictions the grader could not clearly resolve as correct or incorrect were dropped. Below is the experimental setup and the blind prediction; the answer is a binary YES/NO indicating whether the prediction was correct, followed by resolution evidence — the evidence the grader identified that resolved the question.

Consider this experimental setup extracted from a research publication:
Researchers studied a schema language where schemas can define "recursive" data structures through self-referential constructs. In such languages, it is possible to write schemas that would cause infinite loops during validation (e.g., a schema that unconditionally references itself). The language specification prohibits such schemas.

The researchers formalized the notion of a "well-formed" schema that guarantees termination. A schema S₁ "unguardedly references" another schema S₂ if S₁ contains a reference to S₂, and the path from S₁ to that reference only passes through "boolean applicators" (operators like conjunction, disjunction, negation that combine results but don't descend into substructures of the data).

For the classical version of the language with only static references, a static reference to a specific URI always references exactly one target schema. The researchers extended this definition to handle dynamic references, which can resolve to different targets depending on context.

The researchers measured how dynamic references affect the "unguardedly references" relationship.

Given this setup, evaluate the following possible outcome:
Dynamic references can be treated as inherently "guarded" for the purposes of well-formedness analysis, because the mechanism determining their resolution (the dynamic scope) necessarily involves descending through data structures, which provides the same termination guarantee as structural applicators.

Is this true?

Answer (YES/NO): NO